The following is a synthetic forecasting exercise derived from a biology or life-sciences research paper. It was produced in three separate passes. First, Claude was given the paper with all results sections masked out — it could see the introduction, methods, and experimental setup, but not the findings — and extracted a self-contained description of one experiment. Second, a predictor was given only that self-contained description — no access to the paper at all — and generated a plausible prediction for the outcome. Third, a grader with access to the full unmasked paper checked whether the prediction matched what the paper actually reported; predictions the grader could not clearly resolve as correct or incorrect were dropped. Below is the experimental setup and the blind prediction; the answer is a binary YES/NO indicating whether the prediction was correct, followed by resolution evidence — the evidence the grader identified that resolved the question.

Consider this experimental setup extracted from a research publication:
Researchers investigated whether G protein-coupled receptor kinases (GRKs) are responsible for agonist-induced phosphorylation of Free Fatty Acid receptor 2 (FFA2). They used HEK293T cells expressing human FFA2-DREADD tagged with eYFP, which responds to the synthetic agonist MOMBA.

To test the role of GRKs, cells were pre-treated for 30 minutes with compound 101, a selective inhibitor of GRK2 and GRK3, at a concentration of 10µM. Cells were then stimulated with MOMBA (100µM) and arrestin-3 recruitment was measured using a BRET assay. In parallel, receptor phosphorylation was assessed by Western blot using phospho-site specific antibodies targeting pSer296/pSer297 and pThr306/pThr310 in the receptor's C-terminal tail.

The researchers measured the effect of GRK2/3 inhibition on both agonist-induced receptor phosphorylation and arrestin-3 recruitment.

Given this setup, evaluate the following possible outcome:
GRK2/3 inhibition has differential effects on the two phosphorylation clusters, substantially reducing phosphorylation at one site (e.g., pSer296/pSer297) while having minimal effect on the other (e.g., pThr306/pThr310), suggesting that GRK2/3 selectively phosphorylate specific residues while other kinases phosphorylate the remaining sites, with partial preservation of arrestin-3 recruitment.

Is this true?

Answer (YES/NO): NO